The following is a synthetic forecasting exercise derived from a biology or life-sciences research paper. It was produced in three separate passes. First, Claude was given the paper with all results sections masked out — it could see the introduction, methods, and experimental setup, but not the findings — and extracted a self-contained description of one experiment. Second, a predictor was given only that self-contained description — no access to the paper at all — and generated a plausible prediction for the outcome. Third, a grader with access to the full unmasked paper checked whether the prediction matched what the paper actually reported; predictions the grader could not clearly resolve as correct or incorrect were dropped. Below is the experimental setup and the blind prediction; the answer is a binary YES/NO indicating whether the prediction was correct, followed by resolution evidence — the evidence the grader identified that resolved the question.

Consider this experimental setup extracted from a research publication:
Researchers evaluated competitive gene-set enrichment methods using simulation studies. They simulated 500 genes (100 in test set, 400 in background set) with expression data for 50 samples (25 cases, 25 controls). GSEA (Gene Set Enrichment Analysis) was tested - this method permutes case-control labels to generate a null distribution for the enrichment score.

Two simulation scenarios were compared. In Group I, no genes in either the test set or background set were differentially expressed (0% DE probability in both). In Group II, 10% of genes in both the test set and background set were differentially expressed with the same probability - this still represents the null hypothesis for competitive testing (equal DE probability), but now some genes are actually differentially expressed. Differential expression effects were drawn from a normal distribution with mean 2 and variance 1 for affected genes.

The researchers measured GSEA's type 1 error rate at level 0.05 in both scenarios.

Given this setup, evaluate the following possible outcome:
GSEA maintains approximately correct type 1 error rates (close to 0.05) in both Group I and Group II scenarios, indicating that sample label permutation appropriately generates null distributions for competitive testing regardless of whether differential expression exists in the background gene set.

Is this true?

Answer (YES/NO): NO